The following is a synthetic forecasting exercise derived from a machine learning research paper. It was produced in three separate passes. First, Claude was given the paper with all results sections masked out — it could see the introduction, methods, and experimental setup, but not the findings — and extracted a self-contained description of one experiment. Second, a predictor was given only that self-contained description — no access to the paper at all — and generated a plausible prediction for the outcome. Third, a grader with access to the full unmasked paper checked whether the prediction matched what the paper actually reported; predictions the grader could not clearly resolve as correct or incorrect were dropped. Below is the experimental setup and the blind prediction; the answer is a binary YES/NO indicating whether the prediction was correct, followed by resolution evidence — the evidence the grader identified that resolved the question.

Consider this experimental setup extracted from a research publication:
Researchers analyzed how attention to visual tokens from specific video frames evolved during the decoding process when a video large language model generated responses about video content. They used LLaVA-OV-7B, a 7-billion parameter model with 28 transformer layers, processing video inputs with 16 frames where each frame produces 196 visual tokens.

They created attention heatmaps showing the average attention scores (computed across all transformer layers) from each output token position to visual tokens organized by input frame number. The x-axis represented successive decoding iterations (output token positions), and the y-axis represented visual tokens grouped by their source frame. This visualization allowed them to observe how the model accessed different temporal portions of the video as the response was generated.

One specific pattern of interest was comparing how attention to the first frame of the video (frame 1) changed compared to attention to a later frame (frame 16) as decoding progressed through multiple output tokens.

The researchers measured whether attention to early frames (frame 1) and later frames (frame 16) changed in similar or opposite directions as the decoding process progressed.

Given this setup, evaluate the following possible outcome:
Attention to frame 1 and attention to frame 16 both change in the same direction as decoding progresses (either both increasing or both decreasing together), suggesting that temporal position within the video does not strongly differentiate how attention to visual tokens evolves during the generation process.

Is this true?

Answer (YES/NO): NO